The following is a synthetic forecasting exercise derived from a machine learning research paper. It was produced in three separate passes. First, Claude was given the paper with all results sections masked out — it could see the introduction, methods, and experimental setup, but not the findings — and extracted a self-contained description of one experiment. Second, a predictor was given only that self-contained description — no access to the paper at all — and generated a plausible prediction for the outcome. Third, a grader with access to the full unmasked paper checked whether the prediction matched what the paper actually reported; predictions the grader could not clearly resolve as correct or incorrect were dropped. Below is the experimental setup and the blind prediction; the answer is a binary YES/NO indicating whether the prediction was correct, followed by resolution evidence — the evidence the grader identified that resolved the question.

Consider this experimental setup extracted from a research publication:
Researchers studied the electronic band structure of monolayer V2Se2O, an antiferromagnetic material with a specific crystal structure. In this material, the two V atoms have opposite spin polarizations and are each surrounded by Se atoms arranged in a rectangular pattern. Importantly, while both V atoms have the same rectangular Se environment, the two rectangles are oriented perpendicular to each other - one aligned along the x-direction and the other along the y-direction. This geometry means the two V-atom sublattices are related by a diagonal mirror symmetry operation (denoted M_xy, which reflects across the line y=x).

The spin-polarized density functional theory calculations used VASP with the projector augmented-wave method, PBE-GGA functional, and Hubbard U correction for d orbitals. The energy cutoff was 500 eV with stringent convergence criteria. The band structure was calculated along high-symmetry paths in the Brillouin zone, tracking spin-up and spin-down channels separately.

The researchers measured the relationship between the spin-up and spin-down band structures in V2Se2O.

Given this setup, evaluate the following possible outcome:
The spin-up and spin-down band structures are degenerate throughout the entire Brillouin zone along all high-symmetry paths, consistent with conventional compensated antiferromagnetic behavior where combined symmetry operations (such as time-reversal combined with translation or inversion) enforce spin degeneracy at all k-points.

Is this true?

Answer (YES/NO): NO